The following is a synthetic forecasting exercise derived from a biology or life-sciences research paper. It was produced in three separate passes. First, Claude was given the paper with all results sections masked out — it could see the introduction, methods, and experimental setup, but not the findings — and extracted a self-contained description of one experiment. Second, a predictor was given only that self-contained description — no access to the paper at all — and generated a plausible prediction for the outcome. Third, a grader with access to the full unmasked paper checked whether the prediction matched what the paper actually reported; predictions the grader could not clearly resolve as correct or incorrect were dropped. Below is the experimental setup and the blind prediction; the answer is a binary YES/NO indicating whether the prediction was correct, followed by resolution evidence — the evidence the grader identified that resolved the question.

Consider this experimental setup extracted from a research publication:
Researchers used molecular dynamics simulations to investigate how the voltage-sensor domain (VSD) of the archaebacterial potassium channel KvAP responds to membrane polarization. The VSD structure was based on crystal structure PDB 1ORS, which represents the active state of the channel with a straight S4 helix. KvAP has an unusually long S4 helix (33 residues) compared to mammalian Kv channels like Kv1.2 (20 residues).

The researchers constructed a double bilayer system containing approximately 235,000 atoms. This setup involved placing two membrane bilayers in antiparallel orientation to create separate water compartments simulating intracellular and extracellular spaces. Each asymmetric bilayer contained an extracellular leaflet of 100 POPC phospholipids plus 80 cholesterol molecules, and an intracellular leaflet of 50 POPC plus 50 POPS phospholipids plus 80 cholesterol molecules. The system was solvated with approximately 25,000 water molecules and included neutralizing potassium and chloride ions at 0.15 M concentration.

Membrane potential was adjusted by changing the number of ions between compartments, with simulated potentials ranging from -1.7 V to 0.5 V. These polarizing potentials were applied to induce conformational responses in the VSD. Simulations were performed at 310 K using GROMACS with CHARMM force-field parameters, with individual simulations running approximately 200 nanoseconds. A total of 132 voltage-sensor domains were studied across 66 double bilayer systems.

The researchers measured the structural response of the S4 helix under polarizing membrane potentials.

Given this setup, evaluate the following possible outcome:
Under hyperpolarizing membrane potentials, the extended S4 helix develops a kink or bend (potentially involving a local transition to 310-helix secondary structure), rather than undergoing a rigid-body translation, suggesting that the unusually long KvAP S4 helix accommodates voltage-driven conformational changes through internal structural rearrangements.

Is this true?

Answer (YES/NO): YES